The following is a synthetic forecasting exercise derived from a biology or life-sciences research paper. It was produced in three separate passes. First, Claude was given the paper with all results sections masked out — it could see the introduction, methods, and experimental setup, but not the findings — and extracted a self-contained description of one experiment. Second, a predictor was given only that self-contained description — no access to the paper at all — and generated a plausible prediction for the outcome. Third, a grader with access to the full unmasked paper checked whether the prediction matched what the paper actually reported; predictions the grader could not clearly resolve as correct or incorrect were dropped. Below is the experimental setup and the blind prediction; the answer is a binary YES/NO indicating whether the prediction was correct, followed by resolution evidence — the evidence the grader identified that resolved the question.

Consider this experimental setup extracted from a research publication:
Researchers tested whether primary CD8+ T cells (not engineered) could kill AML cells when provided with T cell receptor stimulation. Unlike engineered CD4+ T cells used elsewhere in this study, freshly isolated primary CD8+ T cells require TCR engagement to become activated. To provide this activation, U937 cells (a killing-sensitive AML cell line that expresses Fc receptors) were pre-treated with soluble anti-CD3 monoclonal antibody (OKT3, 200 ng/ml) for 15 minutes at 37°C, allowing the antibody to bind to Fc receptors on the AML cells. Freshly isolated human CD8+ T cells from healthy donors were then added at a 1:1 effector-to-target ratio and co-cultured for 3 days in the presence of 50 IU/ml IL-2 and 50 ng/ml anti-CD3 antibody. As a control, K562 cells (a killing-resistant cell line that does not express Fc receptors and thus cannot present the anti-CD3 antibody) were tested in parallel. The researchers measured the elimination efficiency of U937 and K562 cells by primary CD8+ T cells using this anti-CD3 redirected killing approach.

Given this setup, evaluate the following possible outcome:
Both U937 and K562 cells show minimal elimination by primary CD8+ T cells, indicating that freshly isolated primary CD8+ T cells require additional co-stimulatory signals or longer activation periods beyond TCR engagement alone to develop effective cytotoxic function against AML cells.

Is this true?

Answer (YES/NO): NO